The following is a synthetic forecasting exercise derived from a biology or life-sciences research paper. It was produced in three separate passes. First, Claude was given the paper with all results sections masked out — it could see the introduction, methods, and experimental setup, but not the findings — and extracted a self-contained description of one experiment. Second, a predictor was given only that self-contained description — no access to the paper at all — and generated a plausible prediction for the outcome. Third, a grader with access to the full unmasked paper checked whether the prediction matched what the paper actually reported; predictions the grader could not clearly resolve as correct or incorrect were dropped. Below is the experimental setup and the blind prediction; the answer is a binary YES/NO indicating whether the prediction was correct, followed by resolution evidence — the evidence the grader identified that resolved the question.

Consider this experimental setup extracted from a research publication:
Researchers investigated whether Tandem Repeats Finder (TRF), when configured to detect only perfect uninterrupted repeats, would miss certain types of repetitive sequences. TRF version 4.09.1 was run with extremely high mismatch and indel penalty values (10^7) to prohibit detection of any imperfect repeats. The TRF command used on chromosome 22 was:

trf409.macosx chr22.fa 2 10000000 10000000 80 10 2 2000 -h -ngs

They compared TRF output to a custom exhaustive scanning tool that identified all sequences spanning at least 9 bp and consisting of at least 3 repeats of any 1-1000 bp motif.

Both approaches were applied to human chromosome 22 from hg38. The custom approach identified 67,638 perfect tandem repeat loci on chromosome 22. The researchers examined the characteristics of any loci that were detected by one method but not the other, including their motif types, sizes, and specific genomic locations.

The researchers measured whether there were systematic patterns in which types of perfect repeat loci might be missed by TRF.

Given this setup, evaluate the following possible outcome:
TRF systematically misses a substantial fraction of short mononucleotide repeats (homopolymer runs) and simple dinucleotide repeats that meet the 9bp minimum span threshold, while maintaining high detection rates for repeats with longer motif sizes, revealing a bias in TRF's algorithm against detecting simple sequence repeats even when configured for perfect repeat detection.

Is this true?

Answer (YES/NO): NO